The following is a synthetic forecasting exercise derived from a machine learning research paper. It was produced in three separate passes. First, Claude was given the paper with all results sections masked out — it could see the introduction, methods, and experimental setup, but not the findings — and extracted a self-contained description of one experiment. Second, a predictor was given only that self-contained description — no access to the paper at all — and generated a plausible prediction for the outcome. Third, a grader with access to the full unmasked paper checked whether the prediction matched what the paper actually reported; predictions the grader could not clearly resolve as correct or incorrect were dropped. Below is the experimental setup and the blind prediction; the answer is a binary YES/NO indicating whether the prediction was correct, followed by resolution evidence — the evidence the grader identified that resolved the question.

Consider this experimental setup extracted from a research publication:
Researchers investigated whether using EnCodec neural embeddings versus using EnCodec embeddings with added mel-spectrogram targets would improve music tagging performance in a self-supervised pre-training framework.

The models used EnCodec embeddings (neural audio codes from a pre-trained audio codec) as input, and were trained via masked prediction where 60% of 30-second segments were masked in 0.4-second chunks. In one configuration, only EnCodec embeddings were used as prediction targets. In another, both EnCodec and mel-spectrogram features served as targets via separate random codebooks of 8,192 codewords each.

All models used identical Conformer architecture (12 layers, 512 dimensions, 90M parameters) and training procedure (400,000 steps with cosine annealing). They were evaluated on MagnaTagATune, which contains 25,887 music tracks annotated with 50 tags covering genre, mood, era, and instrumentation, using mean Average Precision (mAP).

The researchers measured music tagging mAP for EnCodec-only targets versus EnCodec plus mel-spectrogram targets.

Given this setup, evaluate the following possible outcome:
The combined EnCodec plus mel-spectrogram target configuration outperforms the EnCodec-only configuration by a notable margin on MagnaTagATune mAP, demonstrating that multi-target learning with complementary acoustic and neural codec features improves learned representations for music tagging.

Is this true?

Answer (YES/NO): YES